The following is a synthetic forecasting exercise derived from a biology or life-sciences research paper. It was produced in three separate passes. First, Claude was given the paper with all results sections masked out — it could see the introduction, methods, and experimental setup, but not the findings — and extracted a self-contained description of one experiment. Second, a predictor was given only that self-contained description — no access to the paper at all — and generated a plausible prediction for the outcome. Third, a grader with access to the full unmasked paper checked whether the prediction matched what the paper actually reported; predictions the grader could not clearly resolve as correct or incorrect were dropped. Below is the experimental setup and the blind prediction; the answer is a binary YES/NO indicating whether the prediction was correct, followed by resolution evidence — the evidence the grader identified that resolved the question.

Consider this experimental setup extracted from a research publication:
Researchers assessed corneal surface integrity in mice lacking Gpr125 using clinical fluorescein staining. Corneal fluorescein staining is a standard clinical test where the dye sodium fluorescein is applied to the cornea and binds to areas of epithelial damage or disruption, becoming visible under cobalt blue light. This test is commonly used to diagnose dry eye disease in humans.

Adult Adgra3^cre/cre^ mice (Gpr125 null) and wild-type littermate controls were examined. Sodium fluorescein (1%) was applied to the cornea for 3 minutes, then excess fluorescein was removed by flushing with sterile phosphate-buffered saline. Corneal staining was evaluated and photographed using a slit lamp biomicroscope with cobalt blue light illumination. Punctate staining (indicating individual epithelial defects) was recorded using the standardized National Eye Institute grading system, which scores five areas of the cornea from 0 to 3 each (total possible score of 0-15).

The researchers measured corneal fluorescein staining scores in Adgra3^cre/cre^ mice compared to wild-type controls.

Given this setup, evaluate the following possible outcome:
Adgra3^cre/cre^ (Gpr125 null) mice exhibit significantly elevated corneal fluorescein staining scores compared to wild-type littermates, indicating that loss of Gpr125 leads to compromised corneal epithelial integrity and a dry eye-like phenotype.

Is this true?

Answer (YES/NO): NO